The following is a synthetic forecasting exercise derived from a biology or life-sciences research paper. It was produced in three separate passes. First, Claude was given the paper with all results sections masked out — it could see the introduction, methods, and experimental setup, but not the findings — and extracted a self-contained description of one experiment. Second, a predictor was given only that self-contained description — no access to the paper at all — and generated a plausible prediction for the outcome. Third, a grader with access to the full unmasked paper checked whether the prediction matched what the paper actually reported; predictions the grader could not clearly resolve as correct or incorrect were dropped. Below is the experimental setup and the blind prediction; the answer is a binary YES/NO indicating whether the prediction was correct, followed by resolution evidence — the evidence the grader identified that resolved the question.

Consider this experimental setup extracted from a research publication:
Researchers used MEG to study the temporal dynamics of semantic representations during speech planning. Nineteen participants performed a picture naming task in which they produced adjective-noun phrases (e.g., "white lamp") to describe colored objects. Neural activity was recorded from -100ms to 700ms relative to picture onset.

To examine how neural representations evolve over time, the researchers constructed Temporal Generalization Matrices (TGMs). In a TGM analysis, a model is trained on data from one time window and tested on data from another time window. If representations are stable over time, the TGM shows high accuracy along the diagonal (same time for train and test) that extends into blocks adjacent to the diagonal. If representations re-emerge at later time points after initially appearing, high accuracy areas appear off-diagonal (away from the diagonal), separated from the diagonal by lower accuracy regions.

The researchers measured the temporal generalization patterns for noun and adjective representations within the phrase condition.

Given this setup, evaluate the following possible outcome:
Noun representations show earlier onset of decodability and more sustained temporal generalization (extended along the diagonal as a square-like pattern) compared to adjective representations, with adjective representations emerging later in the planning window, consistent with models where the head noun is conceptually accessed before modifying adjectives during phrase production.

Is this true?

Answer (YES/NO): NO